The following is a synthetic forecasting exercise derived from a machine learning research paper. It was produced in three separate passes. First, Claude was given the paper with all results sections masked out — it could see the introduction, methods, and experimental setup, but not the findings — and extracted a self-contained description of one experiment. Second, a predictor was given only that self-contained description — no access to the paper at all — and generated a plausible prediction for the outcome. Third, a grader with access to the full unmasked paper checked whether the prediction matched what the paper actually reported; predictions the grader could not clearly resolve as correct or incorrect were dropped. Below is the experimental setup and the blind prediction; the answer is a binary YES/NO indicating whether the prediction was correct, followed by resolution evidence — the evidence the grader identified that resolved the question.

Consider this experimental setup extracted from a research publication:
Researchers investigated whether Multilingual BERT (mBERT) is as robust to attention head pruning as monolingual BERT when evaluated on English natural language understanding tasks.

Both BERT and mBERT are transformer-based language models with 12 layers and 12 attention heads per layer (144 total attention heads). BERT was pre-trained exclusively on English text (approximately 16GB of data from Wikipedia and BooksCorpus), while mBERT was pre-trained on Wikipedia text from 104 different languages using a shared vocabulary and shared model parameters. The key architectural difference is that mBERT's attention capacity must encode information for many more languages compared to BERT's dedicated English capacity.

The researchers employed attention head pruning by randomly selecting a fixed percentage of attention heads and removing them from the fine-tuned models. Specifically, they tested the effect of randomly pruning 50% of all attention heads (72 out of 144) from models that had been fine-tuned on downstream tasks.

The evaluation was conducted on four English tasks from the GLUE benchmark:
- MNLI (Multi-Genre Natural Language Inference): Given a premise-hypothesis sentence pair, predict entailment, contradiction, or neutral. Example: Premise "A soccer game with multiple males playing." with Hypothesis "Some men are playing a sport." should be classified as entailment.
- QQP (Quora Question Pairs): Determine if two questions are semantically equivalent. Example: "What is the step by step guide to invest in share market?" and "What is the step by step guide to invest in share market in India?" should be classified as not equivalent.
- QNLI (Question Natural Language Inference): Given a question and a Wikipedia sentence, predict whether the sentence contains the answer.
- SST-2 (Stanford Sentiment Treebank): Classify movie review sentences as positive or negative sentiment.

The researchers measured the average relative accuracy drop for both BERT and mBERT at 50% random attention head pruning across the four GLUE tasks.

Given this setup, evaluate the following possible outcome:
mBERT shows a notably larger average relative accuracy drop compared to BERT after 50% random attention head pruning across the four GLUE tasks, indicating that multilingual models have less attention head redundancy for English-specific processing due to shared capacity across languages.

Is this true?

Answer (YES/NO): NO